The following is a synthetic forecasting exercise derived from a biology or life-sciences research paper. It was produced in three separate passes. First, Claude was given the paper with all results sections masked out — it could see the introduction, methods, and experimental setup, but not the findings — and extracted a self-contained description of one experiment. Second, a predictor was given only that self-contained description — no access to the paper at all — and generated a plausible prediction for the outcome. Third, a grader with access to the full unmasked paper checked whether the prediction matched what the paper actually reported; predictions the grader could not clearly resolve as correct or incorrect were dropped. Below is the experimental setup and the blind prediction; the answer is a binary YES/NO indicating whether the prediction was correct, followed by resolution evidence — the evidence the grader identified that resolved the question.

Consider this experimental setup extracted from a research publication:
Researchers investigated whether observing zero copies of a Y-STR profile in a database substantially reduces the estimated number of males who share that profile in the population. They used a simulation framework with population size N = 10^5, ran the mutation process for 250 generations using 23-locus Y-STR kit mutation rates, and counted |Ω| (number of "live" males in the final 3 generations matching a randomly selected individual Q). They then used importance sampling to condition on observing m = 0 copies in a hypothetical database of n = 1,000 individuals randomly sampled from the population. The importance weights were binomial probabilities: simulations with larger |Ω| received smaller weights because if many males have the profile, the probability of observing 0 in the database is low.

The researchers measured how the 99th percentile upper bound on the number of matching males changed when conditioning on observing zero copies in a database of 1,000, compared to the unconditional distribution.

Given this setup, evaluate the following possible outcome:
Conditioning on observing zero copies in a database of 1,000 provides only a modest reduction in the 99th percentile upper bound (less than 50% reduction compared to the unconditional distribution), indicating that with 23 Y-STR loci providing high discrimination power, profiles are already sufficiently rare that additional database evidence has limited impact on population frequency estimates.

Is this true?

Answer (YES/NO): YES